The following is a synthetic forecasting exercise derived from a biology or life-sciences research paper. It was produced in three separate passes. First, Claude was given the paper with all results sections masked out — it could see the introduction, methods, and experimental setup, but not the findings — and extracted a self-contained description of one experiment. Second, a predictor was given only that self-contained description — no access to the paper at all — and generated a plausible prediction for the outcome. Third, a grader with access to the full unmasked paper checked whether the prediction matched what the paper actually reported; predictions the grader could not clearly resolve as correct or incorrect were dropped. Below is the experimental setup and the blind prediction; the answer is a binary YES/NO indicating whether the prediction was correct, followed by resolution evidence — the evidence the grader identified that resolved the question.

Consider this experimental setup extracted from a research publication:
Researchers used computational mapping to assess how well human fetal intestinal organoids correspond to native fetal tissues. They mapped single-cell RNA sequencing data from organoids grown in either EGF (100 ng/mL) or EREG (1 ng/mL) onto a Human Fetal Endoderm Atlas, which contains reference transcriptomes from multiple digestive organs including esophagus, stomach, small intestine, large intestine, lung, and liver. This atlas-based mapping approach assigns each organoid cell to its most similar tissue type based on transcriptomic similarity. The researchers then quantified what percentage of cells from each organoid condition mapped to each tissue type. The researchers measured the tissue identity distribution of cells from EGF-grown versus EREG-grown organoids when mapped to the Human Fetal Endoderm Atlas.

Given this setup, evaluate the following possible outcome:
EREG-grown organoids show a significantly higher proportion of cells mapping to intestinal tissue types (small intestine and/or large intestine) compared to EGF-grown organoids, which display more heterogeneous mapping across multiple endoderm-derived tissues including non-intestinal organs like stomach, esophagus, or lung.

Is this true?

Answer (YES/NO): YES